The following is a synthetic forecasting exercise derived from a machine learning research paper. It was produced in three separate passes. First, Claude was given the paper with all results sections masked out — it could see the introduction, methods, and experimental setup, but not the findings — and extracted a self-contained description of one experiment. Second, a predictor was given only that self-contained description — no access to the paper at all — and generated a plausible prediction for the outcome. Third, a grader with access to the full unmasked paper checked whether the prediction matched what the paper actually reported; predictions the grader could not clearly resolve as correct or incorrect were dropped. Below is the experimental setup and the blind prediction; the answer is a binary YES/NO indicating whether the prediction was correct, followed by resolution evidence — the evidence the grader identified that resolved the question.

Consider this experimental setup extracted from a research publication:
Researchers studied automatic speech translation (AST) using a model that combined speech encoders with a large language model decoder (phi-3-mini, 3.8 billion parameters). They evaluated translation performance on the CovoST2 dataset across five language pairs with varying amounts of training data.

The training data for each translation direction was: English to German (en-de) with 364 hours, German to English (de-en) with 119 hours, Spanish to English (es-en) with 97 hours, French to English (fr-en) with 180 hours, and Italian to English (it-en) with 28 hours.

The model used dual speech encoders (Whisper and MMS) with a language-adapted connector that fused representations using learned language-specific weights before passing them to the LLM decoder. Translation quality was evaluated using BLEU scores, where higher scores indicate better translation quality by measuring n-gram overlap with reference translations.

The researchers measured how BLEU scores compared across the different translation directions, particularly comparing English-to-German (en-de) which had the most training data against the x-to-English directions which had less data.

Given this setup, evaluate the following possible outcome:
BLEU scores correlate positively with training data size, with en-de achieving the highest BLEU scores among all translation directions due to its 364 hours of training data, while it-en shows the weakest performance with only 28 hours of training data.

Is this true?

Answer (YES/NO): NO